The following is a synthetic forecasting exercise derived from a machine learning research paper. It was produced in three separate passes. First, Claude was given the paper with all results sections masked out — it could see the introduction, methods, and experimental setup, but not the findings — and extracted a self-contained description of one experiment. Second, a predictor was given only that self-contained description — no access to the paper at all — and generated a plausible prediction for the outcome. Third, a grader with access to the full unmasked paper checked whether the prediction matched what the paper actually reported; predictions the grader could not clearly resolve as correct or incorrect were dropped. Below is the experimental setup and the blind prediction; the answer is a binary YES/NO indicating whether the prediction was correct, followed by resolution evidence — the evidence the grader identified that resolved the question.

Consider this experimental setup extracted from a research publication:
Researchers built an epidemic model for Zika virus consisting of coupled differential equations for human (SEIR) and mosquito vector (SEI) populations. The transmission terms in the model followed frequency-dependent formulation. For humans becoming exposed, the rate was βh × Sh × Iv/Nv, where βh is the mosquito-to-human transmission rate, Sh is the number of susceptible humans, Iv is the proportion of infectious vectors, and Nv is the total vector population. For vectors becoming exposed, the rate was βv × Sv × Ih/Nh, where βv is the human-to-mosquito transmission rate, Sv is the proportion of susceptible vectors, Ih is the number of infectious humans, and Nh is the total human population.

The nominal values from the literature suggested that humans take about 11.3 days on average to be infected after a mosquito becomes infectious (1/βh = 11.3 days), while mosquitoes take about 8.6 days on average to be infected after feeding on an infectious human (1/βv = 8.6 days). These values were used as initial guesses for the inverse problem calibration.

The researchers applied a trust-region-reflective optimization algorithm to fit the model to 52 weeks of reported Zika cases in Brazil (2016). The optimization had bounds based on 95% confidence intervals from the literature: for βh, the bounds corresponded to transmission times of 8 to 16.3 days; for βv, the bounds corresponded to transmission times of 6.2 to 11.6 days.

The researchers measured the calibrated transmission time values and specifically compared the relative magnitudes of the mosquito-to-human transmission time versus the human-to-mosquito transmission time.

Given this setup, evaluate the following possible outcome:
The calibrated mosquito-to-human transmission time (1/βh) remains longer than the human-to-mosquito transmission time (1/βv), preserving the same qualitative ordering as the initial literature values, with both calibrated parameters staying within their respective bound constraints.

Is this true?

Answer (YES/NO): NO